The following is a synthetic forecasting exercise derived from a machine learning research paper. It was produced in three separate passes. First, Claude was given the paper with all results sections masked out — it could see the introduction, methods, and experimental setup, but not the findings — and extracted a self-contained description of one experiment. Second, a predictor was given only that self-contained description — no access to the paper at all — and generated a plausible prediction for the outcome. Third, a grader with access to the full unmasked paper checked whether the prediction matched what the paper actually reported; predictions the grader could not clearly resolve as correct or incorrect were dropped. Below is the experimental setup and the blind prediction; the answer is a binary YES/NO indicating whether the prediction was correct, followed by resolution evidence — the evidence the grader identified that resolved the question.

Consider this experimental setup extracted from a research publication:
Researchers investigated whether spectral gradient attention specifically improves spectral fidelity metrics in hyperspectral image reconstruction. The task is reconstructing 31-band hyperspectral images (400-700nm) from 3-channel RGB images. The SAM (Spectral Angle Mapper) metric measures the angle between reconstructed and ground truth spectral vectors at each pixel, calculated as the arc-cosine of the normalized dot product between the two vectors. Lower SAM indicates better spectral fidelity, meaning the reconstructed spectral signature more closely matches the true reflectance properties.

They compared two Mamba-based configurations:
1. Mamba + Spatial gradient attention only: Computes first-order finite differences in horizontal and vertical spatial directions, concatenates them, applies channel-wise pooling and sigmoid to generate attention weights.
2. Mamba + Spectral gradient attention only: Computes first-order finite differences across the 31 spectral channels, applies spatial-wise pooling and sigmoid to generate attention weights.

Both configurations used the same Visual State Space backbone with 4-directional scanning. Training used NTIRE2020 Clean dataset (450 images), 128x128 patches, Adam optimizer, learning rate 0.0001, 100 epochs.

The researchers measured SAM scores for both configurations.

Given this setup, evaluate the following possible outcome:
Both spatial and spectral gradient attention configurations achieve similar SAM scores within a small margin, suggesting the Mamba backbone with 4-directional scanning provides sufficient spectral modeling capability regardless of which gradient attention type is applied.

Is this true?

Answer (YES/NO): NO